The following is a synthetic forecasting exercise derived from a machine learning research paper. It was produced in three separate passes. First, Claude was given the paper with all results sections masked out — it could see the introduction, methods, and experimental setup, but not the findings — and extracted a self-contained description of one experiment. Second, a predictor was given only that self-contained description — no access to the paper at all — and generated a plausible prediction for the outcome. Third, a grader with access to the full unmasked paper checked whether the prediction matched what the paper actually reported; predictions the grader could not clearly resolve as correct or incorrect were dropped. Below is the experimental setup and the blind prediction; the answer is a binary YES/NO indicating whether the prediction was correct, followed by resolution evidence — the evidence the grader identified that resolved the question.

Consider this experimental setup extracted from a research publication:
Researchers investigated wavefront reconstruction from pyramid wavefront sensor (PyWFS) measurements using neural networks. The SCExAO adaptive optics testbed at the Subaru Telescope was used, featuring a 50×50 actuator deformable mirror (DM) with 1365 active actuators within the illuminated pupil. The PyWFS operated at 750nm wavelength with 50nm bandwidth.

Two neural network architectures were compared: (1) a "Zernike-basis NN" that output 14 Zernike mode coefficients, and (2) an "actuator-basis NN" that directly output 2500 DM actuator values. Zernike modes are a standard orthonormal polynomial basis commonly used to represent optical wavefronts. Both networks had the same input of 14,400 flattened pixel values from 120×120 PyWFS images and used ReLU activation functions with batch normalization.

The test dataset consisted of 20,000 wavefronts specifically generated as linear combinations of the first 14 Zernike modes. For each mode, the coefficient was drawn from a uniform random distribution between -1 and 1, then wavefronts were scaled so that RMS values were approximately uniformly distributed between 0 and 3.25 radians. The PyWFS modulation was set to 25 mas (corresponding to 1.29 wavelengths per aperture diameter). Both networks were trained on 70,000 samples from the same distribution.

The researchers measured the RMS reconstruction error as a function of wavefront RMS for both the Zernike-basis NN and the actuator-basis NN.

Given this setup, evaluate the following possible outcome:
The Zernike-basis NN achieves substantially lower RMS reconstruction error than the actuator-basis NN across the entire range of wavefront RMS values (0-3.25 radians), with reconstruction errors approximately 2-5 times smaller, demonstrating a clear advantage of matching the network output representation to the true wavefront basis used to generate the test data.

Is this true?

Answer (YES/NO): NO